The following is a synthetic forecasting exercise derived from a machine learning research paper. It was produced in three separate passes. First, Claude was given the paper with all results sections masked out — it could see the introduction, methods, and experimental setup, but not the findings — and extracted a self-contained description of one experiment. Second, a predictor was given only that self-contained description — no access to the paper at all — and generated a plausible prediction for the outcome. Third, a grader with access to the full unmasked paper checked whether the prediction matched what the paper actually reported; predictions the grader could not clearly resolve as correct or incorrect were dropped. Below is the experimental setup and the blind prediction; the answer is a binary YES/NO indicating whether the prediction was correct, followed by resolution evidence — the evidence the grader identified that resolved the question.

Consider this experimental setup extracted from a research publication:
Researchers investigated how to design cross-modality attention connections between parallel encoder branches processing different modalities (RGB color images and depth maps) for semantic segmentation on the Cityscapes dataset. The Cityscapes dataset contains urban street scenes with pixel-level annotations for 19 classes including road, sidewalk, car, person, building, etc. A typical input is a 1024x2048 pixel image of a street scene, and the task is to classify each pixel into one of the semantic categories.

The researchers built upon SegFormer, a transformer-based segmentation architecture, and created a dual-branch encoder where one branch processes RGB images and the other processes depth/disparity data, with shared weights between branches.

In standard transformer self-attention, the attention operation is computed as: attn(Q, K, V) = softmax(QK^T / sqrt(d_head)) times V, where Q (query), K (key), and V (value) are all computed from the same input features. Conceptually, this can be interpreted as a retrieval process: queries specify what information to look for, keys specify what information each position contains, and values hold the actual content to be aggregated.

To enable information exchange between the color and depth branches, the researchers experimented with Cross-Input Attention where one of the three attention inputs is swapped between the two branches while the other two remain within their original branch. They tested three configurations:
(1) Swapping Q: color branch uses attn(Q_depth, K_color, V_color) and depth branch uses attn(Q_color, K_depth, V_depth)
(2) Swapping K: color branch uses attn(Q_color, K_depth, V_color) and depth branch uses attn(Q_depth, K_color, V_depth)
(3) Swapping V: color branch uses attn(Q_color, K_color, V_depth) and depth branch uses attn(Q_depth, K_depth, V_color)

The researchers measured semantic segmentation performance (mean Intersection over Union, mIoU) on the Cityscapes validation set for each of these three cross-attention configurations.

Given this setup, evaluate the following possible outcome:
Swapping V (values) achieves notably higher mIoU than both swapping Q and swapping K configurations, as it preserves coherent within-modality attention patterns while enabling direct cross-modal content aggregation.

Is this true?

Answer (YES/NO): NO